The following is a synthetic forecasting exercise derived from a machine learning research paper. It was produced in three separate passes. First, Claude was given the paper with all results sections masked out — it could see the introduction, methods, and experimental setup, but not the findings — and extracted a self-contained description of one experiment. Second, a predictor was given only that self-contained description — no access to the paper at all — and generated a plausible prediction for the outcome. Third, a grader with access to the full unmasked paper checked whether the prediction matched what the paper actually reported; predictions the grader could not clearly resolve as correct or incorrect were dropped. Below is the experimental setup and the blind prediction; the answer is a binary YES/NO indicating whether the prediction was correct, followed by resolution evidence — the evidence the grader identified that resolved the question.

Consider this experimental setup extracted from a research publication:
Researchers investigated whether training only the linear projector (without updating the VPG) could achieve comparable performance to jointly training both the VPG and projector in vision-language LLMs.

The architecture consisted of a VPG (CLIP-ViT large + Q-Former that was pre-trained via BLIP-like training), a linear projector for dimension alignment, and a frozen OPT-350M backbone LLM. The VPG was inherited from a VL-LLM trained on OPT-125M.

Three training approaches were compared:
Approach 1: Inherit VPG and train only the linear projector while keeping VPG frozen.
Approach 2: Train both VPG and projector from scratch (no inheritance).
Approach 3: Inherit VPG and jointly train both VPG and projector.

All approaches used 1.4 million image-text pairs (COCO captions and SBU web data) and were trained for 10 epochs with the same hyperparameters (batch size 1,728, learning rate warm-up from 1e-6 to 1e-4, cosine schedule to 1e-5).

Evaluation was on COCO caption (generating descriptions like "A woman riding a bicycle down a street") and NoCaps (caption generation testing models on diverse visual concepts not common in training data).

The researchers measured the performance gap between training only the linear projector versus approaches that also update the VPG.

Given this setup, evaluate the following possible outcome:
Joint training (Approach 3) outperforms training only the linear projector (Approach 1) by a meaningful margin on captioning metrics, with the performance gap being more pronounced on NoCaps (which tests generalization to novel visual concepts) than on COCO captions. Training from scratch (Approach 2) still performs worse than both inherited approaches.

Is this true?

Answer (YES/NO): NO